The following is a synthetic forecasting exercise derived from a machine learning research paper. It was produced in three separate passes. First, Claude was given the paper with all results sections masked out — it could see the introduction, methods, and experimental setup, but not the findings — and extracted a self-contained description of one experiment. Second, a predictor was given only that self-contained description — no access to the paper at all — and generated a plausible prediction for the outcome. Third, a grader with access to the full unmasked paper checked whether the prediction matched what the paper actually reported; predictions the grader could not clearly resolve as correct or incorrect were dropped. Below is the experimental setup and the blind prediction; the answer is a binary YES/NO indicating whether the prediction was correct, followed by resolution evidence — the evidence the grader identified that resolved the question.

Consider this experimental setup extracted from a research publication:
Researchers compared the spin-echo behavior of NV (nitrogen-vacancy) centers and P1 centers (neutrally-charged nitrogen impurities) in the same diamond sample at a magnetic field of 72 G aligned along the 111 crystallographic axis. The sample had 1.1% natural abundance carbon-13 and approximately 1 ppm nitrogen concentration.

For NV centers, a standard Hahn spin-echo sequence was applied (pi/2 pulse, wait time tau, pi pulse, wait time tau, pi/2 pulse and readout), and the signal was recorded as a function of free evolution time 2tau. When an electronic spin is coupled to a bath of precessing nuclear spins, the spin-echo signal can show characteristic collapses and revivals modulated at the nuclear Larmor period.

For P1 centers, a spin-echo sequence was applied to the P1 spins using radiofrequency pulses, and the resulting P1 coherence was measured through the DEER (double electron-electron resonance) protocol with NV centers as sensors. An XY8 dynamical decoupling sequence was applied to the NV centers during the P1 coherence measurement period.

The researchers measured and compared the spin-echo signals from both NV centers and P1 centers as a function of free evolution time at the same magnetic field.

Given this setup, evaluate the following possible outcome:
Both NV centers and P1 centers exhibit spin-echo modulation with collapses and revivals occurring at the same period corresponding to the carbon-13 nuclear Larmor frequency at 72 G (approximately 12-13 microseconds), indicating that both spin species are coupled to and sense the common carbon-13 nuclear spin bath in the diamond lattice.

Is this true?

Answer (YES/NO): NO